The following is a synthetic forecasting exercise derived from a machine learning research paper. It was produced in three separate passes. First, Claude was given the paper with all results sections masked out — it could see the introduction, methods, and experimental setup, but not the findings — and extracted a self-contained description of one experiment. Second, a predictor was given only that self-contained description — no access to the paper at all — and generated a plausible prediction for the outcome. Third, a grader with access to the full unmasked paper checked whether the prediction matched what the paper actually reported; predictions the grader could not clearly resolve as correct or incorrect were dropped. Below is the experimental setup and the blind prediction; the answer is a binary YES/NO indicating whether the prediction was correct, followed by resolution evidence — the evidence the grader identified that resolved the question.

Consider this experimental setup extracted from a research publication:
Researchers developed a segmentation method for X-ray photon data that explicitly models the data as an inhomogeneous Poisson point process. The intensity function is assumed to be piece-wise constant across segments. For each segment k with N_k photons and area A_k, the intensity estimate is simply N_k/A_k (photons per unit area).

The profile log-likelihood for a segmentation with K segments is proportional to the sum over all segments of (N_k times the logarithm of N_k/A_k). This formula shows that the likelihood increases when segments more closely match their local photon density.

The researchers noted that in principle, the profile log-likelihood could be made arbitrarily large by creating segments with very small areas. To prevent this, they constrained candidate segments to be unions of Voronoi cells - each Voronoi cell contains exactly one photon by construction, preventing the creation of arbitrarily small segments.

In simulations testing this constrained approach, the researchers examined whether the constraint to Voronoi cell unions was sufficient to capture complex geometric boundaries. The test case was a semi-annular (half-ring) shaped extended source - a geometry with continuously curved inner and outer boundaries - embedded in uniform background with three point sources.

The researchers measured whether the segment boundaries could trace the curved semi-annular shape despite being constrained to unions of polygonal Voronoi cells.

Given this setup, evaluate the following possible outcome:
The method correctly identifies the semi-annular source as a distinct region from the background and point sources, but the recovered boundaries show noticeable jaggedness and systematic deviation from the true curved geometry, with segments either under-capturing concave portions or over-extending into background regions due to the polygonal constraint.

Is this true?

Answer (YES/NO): NO